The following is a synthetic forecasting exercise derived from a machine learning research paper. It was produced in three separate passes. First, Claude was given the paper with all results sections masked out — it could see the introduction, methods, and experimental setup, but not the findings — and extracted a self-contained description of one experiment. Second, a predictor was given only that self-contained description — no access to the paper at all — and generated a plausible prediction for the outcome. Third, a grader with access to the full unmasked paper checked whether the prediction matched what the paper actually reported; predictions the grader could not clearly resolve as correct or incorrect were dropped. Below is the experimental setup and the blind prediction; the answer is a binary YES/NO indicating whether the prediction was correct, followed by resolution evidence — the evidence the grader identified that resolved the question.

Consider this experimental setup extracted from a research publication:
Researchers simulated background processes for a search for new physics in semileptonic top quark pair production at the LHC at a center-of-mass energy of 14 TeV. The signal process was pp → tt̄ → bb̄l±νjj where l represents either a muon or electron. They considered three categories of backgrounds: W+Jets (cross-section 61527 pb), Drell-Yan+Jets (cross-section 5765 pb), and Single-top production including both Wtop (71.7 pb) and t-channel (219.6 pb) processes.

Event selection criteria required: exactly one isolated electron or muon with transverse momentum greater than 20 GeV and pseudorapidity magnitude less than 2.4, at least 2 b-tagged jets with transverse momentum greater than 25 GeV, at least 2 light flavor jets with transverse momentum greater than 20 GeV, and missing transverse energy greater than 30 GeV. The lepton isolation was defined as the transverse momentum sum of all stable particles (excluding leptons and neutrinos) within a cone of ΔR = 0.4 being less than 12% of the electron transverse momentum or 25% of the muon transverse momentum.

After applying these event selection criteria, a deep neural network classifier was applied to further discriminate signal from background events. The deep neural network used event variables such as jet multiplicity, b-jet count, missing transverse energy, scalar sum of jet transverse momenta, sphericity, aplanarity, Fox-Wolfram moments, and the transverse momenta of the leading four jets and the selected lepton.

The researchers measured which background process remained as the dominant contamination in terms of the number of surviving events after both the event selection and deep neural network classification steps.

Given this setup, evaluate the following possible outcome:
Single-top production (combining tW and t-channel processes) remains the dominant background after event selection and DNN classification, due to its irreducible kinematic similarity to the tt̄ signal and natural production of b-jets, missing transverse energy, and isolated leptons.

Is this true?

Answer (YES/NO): YES